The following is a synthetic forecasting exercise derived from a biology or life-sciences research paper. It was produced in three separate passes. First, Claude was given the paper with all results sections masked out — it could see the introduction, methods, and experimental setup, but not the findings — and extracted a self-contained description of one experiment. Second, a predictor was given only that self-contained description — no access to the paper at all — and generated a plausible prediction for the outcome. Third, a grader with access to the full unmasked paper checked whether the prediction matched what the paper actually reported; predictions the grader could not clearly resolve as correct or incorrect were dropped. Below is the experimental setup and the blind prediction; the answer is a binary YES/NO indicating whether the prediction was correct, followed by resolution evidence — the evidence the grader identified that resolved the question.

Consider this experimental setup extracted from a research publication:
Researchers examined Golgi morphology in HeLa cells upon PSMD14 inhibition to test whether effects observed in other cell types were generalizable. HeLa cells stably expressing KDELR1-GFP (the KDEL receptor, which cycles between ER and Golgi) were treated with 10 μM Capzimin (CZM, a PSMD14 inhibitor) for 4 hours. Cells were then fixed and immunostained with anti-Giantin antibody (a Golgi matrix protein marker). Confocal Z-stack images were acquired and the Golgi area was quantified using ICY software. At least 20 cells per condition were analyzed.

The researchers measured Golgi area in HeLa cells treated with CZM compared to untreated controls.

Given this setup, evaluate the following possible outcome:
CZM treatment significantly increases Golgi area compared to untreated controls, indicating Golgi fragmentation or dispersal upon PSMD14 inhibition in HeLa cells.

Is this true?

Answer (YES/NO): NO